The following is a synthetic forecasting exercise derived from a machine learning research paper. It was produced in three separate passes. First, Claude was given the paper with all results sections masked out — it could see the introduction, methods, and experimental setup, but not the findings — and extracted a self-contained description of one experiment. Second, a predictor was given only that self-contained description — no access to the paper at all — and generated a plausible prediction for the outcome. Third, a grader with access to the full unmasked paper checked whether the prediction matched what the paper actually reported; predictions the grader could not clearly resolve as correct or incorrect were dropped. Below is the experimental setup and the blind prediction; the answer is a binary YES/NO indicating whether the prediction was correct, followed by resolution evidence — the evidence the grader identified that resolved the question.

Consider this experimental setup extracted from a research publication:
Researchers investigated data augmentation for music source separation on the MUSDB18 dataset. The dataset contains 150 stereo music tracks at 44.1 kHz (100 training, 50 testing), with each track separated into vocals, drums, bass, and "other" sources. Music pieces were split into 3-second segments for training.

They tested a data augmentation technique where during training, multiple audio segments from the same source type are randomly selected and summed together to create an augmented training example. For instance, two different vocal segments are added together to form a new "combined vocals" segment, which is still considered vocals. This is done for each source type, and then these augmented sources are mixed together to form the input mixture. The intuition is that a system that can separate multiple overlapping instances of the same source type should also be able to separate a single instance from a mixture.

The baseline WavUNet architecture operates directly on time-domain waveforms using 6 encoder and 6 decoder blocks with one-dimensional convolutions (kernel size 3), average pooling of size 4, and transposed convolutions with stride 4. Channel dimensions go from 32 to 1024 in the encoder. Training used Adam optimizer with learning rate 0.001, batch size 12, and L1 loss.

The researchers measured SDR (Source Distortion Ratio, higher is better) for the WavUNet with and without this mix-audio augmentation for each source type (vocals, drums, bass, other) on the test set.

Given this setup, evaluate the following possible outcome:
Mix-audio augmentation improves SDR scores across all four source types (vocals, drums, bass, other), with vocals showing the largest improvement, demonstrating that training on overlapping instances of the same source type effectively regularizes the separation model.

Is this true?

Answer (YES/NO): NO